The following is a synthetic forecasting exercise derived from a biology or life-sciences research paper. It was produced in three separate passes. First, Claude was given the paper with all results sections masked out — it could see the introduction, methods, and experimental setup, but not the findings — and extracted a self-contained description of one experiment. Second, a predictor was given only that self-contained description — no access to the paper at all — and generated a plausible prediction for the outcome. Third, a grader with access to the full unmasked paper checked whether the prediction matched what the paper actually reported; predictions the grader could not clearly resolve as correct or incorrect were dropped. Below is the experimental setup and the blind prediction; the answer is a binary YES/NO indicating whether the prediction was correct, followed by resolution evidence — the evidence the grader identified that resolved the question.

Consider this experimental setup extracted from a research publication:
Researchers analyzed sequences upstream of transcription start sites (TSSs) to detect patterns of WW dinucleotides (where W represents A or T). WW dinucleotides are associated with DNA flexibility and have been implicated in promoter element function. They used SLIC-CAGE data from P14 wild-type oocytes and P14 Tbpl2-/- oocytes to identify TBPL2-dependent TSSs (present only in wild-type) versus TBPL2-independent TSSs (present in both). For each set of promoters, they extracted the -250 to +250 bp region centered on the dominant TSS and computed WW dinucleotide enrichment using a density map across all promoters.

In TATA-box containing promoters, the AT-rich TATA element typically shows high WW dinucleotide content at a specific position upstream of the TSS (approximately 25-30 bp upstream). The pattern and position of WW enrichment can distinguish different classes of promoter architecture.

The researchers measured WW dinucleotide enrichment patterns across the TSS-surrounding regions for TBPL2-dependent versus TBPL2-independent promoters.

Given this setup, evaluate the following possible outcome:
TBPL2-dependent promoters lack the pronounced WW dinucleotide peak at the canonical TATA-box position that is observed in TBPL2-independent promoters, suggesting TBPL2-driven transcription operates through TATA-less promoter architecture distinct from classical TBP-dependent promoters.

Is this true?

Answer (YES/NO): NO